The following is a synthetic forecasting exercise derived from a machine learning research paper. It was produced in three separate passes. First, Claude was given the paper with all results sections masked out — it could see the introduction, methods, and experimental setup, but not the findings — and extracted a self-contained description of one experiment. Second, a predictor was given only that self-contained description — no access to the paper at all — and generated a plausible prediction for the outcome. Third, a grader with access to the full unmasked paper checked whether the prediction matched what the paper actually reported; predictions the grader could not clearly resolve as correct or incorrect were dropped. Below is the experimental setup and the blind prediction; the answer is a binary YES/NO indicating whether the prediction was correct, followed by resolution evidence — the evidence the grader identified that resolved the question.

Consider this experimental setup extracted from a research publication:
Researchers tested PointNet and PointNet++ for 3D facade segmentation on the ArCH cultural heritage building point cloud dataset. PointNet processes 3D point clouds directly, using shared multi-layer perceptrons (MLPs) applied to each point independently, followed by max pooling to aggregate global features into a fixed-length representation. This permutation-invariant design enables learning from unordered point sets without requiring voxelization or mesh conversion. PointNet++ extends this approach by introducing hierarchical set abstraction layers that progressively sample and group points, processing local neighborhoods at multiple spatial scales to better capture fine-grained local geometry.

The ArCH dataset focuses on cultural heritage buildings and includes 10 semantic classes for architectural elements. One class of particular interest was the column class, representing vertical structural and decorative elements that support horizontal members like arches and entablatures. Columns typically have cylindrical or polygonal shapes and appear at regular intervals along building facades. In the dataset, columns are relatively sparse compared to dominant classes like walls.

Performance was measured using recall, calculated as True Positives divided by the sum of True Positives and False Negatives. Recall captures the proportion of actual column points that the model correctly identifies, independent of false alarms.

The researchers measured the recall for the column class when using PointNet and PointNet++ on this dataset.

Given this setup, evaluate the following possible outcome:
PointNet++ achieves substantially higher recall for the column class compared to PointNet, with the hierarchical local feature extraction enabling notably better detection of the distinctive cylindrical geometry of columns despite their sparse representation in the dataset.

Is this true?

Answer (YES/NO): NO